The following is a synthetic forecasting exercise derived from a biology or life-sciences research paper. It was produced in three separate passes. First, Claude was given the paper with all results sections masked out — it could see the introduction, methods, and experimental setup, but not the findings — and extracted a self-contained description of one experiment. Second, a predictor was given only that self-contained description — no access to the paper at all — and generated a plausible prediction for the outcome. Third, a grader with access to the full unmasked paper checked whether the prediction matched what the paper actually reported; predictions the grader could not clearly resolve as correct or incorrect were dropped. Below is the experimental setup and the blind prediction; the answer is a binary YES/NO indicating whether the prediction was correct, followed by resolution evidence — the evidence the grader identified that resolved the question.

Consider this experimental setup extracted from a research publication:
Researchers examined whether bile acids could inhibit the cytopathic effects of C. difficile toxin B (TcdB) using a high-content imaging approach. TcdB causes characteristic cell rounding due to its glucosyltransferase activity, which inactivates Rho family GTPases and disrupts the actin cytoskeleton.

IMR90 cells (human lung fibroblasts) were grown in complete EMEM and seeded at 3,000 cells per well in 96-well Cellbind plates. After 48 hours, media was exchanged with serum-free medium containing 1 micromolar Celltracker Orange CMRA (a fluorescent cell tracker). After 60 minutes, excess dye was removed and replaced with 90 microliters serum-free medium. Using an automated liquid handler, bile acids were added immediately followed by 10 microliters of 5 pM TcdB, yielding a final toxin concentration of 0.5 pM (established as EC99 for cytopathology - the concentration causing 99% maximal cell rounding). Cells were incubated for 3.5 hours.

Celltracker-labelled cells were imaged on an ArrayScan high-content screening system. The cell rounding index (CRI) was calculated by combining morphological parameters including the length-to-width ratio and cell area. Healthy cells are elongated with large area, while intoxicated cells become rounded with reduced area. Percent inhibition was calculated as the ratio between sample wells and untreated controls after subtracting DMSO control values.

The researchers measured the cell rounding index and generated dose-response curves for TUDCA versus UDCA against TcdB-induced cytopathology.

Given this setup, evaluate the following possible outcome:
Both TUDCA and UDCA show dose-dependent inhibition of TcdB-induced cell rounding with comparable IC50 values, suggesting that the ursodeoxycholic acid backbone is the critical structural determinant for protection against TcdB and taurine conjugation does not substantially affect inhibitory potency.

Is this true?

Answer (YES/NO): YES